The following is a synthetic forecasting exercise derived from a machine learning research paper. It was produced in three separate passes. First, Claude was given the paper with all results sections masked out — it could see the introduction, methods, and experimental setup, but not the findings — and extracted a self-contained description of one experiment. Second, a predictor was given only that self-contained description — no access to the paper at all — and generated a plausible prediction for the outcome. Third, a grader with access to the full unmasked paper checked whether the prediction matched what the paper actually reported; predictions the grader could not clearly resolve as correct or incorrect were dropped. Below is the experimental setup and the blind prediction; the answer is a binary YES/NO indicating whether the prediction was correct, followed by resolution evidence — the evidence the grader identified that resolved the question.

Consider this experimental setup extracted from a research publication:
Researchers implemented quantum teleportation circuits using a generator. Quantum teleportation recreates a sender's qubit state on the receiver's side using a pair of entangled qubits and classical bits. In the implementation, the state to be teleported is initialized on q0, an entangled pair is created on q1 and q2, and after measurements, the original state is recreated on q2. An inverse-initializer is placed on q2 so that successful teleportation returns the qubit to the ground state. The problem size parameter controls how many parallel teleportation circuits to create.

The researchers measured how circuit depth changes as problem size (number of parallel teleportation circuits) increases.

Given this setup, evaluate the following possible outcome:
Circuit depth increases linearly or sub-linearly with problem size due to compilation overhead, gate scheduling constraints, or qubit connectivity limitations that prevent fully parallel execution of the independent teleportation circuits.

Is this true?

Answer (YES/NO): NO